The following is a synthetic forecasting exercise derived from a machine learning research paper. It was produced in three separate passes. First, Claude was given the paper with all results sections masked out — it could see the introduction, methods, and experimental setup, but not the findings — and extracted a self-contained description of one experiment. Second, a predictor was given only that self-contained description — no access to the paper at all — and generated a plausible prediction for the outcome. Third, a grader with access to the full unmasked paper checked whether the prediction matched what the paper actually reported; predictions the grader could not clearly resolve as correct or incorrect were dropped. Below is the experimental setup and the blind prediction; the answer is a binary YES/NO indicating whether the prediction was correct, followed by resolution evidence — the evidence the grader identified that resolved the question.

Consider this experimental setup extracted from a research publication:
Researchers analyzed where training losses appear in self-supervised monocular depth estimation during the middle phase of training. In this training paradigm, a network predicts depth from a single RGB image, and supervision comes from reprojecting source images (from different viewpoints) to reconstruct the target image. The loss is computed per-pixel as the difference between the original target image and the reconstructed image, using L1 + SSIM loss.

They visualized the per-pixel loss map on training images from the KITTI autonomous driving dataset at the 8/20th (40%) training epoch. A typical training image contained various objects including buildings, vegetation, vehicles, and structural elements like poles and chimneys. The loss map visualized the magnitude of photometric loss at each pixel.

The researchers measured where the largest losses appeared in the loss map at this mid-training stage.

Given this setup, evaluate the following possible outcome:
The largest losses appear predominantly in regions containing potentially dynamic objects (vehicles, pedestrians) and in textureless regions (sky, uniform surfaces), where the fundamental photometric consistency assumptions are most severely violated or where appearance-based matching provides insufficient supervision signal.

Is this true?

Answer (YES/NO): NO